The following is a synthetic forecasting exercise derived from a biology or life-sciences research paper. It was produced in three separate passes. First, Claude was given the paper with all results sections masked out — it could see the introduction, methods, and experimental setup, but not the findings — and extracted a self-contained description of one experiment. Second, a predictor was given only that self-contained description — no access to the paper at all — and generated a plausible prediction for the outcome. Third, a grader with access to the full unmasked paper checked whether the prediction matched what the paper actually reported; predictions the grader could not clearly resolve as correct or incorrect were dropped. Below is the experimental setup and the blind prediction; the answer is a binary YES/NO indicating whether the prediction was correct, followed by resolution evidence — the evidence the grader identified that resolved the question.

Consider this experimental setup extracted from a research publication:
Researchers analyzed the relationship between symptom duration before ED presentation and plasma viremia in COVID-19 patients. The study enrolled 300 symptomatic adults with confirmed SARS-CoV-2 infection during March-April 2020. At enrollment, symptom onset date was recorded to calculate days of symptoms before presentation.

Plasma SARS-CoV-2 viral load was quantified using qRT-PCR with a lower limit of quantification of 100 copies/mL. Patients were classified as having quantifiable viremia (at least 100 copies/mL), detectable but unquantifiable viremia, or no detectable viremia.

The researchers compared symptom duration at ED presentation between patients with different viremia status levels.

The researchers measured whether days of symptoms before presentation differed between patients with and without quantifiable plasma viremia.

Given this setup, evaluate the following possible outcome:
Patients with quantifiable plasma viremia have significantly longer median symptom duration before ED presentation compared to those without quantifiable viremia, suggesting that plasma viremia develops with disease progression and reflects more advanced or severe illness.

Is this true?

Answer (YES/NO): NO